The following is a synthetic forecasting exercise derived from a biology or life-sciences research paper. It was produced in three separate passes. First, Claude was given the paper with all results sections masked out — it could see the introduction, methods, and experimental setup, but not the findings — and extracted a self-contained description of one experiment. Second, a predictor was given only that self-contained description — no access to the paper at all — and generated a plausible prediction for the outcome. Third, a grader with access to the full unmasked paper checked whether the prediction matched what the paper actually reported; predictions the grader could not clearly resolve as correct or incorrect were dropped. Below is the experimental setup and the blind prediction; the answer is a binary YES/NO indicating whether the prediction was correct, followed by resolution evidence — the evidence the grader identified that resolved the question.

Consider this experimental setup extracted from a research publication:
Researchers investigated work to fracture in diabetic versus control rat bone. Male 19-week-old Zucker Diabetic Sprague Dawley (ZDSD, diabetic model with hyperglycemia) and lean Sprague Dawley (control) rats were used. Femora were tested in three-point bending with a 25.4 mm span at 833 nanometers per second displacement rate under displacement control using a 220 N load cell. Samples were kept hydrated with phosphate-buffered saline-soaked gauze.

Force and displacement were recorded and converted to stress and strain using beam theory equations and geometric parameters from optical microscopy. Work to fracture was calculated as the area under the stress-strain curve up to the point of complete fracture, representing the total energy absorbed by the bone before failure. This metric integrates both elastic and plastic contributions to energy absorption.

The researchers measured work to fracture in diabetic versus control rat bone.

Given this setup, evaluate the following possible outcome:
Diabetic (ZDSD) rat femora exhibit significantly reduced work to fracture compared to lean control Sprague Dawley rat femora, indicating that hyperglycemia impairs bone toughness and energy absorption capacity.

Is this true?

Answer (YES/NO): YES